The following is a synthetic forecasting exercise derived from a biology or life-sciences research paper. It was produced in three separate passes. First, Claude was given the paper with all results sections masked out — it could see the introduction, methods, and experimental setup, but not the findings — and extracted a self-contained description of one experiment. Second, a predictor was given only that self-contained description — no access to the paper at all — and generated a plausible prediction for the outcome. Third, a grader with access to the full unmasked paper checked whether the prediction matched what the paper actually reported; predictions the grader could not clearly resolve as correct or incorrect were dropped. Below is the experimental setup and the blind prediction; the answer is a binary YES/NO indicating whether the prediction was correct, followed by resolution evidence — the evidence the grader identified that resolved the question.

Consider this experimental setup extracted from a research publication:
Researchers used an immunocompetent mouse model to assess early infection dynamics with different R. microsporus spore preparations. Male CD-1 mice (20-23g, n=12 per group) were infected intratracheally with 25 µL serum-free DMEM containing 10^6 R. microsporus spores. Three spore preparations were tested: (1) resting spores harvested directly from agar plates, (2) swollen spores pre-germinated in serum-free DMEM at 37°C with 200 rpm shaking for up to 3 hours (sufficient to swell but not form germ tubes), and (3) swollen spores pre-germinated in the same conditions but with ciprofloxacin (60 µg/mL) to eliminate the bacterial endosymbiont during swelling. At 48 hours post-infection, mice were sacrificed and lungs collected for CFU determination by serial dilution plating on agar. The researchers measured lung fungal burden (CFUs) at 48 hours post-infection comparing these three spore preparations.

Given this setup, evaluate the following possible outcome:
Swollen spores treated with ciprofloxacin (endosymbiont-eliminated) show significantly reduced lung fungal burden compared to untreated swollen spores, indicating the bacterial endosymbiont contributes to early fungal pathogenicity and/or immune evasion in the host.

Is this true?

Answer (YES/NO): NO